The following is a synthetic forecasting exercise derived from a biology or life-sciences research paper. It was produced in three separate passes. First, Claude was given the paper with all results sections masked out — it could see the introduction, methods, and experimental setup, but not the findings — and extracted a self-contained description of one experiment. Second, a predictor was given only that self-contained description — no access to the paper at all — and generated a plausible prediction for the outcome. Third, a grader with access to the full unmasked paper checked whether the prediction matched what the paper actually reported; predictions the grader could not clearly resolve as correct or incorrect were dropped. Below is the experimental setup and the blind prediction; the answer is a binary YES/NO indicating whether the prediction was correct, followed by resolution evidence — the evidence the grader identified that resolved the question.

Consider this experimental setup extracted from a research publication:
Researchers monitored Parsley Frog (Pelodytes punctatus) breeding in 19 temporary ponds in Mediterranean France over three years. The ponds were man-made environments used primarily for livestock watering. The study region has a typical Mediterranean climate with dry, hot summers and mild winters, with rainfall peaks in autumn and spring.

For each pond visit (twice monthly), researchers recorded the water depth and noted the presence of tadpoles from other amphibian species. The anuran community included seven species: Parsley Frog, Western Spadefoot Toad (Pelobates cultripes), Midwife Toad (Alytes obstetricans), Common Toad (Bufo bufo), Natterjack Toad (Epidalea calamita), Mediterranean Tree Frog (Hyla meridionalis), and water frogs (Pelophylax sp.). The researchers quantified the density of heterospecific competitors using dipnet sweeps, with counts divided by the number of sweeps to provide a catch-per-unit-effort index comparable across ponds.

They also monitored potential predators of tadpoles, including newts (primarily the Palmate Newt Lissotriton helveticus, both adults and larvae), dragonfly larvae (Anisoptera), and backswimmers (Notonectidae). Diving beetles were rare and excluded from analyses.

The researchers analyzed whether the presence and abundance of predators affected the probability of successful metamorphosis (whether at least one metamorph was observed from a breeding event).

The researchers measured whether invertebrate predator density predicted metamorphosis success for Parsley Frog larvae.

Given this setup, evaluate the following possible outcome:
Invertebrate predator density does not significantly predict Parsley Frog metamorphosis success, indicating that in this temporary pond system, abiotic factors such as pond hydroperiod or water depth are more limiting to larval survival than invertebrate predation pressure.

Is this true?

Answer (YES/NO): YES